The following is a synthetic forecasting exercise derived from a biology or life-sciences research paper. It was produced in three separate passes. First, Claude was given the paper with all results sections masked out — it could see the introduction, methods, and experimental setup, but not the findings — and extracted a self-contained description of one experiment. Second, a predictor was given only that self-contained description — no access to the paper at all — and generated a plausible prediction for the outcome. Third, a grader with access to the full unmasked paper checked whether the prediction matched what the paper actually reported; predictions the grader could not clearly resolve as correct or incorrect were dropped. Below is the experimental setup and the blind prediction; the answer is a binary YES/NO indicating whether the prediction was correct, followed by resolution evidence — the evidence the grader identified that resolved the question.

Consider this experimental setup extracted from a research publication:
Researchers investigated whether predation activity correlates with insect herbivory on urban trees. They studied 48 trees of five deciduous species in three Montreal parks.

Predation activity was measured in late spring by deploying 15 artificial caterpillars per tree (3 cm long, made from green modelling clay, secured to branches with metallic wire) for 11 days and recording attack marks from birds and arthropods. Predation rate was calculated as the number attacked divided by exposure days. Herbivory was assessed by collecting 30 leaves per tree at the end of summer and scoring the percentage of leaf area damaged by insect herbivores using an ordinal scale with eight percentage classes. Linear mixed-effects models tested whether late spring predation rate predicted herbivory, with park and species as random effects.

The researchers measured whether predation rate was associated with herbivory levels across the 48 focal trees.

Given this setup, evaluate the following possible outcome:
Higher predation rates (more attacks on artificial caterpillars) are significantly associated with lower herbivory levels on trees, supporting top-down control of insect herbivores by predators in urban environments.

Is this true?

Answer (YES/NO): YES